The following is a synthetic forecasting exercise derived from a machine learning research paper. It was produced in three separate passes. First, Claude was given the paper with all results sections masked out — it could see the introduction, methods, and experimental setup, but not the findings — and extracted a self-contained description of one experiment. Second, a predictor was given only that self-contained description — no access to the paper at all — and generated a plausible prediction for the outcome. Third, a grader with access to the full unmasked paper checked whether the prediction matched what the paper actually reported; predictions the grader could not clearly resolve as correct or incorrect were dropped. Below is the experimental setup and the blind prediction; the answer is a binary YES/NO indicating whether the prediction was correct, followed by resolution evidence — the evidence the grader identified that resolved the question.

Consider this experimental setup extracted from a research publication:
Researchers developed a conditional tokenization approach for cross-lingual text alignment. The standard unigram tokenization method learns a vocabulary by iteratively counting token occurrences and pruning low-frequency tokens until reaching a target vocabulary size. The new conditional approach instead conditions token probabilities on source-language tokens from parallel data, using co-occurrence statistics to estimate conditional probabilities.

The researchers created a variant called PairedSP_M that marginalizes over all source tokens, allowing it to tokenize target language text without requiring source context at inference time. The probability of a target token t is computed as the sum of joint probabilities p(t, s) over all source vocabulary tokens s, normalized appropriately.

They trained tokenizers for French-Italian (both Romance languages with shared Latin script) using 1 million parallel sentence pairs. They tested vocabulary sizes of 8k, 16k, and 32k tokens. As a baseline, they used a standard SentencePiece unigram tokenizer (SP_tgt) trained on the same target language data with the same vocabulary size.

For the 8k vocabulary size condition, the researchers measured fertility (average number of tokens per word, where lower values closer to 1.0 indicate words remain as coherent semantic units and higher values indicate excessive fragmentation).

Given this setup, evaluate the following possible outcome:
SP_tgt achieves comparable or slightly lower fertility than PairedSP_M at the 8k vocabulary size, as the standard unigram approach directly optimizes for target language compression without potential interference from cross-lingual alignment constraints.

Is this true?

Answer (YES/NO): NO